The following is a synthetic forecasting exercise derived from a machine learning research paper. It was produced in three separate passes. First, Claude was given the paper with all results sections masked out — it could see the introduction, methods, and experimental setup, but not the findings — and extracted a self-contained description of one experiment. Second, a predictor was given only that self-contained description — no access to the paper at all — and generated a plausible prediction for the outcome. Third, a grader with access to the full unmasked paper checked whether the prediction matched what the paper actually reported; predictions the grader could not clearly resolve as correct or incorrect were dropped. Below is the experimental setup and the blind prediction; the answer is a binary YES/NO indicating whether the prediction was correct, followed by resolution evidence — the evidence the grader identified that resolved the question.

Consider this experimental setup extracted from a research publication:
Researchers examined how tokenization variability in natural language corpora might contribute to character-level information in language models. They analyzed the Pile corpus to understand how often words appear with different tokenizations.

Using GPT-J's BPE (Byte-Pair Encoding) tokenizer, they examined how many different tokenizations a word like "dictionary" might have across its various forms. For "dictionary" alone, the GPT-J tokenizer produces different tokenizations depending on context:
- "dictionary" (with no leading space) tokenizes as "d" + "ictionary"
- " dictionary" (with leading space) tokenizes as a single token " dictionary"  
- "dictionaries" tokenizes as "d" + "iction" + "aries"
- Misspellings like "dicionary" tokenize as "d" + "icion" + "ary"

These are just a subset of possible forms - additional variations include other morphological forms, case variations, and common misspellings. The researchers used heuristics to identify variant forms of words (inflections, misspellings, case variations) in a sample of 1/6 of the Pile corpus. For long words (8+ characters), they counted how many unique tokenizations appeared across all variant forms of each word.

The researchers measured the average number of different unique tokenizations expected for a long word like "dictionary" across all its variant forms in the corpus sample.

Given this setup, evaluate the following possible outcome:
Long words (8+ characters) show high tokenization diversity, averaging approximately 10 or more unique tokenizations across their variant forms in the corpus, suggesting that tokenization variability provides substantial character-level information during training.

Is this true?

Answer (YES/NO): NO